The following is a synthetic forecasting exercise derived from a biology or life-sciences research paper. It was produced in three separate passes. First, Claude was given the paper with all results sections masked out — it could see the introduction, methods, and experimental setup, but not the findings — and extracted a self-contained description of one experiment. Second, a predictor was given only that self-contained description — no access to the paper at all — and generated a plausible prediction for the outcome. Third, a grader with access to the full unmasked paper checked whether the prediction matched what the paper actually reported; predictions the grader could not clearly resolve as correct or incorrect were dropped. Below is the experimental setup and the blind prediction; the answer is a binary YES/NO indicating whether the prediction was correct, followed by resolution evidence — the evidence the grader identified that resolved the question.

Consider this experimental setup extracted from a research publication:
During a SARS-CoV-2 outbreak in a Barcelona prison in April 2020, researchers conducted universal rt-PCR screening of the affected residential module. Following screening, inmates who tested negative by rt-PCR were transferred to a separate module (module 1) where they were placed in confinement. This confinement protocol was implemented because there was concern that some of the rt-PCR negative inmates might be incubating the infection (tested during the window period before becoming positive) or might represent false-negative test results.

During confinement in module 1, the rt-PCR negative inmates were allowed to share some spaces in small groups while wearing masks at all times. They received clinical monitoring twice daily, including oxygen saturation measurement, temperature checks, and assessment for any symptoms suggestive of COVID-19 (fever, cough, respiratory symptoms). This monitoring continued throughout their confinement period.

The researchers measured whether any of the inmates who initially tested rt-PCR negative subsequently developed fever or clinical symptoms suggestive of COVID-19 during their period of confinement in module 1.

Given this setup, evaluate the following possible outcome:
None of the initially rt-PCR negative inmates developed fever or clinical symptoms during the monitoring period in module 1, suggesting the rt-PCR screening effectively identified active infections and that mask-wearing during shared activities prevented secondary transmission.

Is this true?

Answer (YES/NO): YES